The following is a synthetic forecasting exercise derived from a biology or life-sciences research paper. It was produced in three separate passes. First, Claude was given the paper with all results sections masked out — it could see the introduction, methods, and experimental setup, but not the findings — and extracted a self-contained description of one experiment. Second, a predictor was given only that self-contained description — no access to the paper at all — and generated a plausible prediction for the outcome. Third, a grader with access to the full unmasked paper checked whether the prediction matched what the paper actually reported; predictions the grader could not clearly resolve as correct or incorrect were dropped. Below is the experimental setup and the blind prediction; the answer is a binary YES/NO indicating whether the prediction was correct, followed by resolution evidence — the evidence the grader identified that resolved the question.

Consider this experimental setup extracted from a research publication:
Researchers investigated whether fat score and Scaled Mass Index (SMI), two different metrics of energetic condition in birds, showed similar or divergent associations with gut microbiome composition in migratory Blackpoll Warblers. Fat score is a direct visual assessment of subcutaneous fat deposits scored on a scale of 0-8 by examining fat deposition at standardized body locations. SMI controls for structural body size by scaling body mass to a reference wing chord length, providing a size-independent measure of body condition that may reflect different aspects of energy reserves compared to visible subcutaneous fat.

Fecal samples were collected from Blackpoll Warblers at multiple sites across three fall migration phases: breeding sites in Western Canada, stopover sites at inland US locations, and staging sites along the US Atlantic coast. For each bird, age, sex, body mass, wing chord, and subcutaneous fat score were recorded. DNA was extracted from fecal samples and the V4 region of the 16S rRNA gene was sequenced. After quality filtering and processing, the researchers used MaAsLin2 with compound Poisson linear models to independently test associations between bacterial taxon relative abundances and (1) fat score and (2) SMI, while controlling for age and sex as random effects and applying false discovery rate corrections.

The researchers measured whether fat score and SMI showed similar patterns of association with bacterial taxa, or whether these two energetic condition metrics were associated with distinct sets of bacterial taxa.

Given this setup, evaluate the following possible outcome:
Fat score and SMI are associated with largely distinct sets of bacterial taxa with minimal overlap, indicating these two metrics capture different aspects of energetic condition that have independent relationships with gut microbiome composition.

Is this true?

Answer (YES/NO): NO